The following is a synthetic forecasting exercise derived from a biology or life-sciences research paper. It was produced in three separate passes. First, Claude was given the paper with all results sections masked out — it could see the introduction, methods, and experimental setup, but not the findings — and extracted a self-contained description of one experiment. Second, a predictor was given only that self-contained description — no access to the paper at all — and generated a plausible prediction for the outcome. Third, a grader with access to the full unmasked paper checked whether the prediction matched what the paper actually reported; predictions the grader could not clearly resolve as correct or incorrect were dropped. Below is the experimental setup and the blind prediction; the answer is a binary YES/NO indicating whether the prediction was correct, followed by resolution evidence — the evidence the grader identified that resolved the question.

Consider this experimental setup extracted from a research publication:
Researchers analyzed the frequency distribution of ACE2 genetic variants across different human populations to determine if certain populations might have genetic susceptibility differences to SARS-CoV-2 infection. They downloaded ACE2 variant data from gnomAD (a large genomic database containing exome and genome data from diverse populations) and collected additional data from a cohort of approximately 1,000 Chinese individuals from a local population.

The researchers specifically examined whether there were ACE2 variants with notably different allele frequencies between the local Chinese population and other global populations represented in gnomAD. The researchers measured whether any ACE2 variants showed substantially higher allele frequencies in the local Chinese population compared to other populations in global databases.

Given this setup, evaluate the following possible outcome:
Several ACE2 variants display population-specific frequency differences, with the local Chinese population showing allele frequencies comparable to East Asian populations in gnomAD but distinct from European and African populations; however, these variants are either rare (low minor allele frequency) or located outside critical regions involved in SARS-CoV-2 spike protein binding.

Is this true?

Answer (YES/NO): NO